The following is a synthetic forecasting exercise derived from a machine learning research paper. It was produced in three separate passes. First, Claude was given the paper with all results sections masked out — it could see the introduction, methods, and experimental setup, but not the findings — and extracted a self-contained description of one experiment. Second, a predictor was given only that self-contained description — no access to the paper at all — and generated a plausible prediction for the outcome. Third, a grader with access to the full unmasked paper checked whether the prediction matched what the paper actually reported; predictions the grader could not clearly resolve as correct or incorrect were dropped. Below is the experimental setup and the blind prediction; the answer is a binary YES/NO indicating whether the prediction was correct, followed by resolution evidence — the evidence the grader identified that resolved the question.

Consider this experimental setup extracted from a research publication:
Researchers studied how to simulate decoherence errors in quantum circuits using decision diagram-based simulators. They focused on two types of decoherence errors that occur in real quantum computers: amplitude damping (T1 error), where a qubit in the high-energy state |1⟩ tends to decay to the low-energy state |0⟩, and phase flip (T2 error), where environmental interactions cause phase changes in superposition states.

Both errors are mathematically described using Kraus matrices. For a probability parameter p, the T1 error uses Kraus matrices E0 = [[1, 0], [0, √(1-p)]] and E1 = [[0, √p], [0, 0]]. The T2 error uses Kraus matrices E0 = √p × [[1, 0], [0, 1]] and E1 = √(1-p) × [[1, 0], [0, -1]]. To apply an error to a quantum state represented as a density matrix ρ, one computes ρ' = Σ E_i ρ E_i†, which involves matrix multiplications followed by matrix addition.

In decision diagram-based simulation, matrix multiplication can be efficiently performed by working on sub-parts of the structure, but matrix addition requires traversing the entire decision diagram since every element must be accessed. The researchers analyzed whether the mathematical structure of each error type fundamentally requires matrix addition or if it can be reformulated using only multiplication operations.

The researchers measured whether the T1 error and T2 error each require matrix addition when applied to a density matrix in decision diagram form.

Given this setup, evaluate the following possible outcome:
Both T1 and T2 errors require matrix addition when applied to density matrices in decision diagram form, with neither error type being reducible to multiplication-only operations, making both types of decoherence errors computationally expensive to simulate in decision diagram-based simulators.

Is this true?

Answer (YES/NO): NO